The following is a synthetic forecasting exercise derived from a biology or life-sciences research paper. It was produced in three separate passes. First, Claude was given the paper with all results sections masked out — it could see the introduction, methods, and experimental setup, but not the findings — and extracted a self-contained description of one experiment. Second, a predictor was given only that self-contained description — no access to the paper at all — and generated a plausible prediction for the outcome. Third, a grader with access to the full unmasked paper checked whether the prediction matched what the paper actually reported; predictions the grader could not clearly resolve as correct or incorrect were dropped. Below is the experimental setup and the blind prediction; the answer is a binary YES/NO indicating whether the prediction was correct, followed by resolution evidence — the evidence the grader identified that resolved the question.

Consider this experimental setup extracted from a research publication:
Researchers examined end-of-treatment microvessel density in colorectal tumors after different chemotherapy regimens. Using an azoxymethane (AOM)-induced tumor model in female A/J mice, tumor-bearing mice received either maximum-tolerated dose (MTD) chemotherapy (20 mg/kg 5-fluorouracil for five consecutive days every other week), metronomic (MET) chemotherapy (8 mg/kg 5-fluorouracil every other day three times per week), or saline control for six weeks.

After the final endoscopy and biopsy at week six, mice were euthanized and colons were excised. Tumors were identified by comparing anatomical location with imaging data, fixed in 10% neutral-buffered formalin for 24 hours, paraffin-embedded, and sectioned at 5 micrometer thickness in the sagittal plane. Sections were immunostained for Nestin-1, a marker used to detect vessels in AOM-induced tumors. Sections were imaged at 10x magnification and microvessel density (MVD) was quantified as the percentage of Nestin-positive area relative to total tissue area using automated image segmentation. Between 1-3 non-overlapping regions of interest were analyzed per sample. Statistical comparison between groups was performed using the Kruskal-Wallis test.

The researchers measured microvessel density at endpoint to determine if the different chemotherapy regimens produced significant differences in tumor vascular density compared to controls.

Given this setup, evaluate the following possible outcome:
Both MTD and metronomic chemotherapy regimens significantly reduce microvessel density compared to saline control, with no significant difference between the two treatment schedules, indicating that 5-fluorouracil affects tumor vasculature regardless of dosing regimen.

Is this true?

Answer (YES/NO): NO